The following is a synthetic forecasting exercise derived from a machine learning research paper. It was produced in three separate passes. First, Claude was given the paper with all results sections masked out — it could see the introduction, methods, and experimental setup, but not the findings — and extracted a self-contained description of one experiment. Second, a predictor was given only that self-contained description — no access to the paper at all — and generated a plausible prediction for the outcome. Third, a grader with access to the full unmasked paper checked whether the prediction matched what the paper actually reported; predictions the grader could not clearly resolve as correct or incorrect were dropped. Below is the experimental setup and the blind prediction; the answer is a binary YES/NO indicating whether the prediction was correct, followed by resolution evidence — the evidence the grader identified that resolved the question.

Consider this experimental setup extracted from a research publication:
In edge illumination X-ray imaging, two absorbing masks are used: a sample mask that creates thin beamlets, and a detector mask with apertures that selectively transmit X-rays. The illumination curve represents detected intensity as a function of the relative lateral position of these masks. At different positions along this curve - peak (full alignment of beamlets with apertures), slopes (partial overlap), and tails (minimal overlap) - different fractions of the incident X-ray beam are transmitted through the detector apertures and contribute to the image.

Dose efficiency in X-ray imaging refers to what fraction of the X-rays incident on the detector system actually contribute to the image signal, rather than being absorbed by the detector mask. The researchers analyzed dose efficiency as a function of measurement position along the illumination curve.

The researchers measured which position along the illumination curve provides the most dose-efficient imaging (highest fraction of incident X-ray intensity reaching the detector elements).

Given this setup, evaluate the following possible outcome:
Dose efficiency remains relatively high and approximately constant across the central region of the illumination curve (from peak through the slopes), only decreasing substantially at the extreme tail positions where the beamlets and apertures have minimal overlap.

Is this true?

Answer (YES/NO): NO